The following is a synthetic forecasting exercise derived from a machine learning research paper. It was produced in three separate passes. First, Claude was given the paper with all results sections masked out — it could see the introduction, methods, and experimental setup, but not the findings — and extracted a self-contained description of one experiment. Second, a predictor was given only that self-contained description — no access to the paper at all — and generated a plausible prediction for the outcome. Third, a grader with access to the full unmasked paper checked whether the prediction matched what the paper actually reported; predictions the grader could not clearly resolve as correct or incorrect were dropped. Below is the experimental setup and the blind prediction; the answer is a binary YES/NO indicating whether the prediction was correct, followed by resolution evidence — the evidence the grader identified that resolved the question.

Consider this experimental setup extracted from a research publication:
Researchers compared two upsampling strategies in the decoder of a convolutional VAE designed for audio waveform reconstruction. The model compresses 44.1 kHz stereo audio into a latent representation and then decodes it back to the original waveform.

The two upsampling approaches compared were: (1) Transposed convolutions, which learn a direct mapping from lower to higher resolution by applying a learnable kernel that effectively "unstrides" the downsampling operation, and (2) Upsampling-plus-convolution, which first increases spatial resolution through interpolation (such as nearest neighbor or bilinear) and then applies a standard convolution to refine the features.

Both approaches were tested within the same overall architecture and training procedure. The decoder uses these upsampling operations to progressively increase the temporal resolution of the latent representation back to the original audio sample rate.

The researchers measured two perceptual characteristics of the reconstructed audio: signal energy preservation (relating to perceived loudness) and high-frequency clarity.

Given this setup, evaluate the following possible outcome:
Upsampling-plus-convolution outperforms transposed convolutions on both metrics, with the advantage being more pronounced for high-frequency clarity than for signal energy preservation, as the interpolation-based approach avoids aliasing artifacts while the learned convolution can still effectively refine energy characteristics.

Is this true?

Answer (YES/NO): NO